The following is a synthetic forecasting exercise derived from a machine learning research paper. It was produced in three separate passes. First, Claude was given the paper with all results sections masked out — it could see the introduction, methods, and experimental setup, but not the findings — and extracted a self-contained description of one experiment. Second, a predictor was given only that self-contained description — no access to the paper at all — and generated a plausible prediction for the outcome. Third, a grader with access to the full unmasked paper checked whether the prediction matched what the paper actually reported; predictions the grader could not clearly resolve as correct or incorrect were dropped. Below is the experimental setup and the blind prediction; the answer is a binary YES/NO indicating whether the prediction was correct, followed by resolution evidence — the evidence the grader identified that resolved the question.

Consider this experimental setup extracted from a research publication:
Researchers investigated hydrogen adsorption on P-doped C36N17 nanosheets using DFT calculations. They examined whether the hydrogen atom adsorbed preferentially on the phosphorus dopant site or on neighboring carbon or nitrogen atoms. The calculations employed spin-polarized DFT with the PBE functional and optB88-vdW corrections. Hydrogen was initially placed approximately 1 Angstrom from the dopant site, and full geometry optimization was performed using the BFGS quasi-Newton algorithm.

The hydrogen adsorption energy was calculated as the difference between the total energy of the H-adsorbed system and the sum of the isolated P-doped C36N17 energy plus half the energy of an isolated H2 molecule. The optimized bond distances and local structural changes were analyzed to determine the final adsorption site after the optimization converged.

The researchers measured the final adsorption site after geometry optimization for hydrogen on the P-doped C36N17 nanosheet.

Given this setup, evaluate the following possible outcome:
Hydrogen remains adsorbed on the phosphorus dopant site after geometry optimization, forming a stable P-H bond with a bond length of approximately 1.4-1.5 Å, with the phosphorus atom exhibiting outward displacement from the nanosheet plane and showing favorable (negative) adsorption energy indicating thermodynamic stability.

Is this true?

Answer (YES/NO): NO